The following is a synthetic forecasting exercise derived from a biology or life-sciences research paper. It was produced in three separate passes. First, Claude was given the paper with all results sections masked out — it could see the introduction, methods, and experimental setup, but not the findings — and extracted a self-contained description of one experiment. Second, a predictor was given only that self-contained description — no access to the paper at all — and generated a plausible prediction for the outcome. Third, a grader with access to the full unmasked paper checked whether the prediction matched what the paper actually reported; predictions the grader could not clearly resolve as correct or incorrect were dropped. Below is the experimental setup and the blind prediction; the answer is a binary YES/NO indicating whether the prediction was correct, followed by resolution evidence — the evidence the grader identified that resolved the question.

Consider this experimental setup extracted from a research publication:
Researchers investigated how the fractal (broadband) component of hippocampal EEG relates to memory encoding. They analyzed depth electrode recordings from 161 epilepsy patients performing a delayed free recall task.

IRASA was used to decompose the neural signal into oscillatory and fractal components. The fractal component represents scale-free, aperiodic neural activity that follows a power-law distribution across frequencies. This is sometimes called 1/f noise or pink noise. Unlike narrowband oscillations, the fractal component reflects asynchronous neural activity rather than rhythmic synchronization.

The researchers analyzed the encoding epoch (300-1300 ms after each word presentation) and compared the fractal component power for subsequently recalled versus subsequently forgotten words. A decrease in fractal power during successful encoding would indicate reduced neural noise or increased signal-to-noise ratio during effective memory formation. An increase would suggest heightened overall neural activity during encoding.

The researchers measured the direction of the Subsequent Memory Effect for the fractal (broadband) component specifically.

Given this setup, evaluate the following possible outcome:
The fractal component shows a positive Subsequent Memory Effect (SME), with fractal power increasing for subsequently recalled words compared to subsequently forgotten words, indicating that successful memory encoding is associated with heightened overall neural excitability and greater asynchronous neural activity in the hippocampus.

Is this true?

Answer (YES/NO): NO